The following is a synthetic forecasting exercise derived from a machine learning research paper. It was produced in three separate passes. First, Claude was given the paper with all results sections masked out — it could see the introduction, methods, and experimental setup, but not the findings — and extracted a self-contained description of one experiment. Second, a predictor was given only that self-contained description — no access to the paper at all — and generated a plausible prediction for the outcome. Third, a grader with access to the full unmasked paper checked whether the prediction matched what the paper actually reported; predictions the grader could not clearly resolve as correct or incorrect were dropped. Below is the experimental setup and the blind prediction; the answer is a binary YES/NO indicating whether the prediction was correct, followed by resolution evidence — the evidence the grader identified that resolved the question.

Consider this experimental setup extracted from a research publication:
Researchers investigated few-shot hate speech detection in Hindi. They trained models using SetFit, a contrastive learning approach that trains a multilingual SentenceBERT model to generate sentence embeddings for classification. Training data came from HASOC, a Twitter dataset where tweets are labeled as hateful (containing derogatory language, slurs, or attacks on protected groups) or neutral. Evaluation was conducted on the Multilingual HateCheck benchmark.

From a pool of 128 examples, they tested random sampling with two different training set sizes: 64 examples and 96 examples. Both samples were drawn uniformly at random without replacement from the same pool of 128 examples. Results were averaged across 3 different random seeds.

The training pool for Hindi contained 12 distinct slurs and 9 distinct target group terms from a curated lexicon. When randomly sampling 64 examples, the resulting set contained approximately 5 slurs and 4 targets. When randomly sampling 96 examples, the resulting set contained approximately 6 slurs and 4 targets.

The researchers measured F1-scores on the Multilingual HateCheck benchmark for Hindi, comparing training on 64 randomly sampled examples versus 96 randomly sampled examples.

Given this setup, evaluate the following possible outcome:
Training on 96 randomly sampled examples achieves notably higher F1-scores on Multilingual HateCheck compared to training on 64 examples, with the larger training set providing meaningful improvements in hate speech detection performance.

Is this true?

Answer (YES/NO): NO